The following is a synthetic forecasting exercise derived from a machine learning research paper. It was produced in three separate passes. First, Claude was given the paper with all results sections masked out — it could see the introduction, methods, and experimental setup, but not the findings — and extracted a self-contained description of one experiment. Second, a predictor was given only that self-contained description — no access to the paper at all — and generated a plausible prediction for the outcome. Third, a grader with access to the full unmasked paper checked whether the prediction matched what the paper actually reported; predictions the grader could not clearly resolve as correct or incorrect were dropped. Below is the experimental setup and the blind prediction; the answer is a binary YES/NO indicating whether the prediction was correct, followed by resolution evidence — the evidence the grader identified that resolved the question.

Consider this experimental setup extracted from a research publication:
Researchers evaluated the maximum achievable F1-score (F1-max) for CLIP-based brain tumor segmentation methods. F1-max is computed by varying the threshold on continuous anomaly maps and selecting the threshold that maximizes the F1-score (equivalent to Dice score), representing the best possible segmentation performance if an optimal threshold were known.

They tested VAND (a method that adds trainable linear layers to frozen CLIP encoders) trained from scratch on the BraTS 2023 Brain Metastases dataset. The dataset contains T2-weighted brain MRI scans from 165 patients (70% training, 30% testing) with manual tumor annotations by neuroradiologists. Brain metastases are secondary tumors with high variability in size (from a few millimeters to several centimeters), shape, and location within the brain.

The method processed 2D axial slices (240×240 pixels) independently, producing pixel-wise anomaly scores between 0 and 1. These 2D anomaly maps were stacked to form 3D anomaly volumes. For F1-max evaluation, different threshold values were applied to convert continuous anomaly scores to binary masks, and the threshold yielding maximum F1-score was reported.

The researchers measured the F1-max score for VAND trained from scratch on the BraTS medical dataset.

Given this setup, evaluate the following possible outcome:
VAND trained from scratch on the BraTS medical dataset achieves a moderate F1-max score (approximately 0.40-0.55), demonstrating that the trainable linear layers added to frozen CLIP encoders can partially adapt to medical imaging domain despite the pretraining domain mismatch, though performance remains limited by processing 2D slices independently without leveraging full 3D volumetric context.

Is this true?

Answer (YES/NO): NO